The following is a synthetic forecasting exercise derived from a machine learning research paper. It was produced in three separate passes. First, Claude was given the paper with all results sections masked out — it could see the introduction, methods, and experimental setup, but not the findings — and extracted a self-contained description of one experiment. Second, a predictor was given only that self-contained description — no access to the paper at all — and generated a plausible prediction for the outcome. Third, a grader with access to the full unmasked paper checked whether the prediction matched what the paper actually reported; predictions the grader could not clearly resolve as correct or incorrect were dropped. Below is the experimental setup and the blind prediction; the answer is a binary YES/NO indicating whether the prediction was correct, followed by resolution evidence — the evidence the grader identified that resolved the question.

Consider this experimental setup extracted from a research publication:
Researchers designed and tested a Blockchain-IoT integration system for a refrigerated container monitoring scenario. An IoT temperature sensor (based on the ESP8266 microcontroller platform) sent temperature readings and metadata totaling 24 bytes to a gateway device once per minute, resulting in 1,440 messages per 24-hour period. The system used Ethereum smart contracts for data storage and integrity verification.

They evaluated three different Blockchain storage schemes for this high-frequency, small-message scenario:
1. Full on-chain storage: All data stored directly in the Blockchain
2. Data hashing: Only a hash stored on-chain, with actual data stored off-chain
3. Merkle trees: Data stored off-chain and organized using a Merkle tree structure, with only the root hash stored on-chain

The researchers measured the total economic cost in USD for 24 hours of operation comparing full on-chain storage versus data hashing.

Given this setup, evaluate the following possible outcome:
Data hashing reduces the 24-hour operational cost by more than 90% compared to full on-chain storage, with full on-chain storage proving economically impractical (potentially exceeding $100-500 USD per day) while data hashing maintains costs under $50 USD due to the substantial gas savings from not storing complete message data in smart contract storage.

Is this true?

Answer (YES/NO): NO